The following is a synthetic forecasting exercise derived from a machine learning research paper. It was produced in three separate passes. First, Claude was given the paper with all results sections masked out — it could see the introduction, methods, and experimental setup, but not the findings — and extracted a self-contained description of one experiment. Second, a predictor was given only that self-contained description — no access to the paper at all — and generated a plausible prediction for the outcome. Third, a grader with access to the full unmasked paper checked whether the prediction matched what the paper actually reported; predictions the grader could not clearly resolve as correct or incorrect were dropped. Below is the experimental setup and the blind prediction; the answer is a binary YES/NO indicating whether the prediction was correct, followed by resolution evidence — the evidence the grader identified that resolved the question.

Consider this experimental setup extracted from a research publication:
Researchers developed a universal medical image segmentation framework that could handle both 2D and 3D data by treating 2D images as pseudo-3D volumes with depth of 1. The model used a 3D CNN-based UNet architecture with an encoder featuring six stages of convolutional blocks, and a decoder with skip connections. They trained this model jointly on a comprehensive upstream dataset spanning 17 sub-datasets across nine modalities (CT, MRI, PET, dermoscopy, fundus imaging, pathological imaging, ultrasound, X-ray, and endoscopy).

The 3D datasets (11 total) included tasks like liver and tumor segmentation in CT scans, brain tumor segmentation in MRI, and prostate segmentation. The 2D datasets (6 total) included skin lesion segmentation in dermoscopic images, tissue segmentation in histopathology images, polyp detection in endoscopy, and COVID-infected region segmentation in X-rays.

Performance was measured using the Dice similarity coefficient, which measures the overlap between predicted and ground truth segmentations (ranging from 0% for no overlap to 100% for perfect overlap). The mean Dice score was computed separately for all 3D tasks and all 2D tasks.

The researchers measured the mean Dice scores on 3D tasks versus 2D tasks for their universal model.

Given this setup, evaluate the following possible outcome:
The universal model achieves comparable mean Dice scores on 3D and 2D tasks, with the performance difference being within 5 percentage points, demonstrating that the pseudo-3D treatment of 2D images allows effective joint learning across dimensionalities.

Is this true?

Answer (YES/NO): NO